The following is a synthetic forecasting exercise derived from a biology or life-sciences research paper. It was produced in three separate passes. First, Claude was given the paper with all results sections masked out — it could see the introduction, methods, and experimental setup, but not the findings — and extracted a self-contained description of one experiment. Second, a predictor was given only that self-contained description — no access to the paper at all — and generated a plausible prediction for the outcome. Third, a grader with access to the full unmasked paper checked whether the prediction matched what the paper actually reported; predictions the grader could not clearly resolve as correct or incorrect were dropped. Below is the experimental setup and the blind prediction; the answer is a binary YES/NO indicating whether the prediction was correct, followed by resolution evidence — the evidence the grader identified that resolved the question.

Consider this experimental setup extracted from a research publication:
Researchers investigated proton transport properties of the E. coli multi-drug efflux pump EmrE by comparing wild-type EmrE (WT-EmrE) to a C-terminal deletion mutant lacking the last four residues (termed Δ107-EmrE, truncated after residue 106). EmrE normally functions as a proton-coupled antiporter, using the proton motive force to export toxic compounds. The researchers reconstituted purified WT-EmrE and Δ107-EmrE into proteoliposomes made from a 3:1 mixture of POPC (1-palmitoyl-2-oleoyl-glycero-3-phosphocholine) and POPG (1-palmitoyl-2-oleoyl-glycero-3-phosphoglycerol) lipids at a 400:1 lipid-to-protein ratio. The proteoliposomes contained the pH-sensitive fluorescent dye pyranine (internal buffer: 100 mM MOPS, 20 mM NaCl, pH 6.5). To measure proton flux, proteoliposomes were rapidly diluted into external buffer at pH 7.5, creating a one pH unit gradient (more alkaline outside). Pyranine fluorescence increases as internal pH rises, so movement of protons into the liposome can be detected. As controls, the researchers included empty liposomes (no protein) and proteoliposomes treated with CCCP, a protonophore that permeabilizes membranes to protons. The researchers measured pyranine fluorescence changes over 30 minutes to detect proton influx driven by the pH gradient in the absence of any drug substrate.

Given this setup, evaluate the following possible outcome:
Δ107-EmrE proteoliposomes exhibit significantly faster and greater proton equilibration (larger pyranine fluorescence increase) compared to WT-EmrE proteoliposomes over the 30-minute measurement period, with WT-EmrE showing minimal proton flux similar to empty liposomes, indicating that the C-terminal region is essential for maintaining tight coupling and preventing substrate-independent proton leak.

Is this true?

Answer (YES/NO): NO